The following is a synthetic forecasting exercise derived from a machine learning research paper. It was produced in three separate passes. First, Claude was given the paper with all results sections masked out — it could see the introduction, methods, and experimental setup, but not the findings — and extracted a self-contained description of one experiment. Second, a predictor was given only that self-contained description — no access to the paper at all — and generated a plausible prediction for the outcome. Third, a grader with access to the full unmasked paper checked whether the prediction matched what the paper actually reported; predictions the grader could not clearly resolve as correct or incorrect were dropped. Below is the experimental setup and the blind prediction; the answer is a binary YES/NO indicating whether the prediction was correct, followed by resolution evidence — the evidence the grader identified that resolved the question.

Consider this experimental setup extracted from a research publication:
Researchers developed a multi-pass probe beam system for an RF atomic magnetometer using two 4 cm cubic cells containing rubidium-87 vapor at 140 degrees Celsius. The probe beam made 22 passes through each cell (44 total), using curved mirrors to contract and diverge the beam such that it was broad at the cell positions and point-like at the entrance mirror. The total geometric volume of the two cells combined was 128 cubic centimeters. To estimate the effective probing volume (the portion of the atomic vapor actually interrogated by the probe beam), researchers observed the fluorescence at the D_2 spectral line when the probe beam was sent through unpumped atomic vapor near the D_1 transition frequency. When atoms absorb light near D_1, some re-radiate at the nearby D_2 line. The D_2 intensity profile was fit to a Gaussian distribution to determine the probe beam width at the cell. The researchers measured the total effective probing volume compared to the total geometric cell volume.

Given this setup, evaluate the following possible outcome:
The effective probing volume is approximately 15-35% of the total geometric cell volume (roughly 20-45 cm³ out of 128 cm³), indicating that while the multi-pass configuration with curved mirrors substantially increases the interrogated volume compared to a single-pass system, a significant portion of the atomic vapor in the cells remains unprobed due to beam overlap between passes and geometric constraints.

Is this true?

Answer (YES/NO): NO